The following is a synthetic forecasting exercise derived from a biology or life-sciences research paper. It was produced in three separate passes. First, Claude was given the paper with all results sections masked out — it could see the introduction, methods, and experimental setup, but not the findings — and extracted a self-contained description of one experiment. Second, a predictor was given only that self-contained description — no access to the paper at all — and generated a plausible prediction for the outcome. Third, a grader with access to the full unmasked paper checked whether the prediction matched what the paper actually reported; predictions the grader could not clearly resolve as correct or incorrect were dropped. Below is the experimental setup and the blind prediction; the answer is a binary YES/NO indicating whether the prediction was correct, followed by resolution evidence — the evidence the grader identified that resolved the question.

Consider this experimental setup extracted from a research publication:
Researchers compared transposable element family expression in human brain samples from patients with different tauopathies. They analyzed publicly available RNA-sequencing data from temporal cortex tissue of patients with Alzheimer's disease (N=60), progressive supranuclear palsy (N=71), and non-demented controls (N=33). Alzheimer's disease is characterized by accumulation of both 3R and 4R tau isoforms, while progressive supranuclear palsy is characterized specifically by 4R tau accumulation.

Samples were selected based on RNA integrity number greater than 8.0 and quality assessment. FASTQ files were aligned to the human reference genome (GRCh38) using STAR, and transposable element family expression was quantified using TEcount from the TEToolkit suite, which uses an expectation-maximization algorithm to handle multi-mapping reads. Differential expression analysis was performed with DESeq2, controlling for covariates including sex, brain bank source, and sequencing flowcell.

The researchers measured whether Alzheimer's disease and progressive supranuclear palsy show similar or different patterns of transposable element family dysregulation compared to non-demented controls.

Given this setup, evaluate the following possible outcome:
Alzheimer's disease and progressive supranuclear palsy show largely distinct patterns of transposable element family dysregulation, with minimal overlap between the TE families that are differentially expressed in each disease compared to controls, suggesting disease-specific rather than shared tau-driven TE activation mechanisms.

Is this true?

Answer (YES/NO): NO